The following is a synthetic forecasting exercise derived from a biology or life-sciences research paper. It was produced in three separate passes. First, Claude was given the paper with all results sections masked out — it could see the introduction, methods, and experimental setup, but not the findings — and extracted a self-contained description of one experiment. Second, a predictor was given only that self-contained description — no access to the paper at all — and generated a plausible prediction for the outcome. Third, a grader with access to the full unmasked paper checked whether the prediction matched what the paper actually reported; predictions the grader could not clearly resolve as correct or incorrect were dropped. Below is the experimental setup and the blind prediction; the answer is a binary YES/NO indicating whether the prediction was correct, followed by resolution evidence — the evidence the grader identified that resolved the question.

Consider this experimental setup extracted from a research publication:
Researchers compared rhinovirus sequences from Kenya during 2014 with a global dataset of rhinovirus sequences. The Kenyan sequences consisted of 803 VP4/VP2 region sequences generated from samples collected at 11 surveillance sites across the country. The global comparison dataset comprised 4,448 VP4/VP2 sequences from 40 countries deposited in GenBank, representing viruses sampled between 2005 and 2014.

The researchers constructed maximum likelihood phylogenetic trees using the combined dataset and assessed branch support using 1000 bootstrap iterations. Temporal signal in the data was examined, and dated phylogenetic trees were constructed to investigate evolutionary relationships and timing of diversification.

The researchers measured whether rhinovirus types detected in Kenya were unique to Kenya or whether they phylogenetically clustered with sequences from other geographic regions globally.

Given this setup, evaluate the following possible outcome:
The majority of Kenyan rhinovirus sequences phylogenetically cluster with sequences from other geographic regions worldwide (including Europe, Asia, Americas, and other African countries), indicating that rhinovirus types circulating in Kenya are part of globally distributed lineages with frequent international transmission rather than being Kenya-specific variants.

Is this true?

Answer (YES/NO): YES